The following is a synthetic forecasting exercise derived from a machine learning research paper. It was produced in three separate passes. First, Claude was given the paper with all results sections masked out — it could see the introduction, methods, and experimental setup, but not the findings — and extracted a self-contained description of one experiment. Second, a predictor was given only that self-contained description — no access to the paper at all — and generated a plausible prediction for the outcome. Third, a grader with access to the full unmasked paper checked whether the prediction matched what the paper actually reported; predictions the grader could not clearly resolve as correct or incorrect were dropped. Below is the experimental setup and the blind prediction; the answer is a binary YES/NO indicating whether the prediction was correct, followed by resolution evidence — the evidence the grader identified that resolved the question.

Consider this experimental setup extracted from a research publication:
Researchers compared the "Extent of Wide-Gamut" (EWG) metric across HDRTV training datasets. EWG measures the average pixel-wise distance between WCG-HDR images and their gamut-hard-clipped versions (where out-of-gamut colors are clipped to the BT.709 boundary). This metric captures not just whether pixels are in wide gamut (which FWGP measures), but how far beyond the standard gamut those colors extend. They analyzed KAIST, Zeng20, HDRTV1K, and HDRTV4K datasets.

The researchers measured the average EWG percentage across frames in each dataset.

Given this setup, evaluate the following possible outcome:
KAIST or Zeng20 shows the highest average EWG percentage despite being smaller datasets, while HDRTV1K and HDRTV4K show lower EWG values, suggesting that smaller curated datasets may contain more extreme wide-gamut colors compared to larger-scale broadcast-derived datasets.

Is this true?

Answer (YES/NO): NO